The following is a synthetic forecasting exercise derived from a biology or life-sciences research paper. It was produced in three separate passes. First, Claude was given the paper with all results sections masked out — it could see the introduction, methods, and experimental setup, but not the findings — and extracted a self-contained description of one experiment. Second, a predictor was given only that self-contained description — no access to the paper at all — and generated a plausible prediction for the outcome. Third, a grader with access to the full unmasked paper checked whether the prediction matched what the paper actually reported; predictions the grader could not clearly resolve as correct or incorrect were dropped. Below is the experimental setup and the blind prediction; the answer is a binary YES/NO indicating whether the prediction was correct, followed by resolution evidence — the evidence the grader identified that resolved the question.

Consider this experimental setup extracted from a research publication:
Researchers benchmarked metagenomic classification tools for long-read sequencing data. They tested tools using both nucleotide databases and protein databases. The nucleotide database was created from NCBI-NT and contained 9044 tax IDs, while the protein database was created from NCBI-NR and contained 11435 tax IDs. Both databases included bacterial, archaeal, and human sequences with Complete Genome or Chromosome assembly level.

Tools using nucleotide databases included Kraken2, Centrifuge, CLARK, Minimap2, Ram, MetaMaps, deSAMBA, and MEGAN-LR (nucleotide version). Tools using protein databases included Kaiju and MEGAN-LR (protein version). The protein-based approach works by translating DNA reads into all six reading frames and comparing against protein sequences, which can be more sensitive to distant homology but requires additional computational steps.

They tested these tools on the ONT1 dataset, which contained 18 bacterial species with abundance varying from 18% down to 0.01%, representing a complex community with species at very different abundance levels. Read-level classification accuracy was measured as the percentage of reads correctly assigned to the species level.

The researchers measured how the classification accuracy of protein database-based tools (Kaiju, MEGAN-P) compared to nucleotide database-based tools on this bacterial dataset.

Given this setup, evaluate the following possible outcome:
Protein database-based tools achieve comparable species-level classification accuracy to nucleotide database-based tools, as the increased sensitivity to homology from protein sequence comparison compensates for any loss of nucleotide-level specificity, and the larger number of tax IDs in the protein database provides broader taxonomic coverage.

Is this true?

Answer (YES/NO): NO